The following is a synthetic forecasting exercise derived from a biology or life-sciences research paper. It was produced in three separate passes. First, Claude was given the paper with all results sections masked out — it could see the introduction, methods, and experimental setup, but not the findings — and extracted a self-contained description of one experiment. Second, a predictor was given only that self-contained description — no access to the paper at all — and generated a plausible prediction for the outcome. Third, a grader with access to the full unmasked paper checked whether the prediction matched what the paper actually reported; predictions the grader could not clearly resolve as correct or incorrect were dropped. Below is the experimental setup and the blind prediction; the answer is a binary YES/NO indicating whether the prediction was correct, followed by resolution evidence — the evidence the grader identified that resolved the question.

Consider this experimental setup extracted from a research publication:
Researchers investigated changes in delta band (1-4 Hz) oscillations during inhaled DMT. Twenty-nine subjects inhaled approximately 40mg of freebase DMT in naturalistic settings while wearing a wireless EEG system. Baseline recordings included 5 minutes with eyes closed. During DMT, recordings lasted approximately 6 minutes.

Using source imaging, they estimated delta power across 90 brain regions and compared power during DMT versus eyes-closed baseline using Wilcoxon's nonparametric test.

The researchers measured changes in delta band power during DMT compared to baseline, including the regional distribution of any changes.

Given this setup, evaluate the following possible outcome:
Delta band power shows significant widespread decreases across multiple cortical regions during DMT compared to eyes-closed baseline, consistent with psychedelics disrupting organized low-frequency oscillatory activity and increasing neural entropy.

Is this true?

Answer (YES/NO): NO